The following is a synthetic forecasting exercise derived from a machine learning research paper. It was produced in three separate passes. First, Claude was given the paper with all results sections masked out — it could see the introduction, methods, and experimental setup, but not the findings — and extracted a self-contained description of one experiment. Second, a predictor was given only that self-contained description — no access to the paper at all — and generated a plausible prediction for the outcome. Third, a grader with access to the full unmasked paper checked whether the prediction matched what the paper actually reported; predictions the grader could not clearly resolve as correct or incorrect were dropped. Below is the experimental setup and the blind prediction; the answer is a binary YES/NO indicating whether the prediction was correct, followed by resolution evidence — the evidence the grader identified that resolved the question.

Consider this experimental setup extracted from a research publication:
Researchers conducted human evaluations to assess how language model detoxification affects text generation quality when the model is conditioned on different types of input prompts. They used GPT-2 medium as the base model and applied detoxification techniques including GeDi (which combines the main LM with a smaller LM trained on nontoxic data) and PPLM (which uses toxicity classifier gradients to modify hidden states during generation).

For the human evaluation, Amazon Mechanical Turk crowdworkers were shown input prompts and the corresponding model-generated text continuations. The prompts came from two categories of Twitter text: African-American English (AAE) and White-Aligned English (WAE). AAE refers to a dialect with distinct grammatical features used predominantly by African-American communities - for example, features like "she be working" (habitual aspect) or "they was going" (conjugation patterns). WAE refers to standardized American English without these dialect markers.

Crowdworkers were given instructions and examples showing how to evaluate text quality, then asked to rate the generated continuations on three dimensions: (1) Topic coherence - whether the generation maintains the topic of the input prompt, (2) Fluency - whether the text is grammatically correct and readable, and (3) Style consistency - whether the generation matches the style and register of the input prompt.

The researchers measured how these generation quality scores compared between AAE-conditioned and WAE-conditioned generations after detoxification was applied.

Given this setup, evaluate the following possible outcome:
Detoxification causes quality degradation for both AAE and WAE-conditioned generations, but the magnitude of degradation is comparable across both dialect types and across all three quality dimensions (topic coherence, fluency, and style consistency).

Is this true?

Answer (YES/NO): NO